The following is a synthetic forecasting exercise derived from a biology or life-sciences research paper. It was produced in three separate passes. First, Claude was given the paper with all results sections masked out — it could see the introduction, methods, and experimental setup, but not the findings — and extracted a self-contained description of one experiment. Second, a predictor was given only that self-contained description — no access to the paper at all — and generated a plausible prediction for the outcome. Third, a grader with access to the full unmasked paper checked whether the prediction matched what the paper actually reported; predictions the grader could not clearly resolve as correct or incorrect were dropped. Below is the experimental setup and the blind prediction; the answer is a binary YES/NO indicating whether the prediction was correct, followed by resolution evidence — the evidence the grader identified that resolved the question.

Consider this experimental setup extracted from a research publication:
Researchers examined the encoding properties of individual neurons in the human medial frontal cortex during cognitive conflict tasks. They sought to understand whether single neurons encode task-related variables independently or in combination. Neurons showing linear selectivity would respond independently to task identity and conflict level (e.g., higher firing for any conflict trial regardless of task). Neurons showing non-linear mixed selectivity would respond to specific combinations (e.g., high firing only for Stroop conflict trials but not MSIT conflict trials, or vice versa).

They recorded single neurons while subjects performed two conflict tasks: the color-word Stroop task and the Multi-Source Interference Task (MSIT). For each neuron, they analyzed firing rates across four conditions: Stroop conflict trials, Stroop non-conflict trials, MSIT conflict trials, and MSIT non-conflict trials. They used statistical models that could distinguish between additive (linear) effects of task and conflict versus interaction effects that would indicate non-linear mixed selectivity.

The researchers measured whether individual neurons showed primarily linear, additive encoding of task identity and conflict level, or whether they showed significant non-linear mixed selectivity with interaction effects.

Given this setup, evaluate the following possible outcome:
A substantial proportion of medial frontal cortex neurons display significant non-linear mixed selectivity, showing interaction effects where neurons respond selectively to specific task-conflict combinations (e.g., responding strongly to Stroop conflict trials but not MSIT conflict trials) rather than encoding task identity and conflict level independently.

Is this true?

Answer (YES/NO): YES